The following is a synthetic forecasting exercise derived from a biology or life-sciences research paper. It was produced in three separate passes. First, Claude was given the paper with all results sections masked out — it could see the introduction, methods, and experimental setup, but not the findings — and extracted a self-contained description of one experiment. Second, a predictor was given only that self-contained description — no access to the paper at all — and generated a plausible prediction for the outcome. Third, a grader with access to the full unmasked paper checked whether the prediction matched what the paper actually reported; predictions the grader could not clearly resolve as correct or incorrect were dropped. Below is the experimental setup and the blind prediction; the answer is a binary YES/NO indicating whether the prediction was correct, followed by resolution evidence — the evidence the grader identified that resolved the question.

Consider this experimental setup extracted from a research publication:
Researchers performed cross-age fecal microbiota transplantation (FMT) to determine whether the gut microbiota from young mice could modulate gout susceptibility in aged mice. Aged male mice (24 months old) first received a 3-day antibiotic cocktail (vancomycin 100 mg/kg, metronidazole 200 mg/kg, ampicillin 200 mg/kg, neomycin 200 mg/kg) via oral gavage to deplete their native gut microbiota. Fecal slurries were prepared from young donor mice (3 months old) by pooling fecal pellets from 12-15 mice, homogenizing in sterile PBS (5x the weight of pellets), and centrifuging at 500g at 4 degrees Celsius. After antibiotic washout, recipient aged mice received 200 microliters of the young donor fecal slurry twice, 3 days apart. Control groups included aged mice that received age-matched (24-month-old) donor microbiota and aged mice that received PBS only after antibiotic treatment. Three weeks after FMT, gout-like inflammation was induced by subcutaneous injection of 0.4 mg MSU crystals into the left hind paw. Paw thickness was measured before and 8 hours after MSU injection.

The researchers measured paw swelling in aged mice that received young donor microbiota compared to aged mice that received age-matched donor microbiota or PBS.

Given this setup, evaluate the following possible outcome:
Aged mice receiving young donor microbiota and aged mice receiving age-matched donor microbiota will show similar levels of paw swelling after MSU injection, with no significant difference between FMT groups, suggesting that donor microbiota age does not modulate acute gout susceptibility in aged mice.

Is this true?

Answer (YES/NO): NO